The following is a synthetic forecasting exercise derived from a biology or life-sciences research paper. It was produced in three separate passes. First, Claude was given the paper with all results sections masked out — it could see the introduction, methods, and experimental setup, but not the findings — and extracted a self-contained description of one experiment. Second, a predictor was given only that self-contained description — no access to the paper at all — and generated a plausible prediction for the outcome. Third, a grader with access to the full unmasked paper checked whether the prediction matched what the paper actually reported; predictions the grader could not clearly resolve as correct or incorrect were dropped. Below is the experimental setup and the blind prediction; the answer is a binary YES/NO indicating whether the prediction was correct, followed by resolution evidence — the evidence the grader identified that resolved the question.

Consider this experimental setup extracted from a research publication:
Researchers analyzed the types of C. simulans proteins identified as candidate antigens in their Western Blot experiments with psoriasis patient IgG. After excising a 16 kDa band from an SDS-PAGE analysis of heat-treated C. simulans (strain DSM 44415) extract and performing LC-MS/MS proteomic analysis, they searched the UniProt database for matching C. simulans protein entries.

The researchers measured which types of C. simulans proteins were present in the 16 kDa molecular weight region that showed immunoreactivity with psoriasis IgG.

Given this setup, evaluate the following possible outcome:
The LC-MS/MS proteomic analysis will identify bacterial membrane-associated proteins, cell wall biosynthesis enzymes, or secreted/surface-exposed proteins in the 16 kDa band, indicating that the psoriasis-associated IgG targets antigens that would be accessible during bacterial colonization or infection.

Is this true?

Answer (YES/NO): NO